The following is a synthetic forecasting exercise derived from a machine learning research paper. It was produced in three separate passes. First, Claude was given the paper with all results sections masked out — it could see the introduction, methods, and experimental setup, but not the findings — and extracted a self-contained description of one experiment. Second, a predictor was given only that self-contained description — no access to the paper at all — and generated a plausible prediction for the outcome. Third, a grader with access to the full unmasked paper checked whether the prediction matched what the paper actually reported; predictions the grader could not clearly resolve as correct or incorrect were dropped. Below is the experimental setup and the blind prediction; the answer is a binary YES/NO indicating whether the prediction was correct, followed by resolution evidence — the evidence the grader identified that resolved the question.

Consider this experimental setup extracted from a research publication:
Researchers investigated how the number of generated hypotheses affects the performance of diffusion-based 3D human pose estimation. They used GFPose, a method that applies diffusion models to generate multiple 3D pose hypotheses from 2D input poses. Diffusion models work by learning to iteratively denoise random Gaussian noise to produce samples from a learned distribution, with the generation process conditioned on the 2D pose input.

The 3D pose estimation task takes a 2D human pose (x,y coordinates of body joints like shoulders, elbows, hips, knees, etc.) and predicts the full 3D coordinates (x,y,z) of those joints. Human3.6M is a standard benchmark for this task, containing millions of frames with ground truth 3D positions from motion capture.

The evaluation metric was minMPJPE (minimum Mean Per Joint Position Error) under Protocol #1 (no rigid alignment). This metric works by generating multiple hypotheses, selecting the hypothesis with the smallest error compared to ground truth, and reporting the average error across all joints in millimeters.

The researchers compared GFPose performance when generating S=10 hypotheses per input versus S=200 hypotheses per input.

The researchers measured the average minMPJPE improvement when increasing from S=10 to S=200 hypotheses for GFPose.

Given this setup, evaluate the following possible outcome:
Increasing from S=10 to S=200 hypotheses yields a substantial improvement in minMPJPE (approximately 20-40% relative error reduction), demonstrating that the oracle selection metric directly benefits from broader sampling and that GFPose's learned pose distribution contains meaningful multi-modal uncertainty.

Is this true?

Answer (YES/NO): YES